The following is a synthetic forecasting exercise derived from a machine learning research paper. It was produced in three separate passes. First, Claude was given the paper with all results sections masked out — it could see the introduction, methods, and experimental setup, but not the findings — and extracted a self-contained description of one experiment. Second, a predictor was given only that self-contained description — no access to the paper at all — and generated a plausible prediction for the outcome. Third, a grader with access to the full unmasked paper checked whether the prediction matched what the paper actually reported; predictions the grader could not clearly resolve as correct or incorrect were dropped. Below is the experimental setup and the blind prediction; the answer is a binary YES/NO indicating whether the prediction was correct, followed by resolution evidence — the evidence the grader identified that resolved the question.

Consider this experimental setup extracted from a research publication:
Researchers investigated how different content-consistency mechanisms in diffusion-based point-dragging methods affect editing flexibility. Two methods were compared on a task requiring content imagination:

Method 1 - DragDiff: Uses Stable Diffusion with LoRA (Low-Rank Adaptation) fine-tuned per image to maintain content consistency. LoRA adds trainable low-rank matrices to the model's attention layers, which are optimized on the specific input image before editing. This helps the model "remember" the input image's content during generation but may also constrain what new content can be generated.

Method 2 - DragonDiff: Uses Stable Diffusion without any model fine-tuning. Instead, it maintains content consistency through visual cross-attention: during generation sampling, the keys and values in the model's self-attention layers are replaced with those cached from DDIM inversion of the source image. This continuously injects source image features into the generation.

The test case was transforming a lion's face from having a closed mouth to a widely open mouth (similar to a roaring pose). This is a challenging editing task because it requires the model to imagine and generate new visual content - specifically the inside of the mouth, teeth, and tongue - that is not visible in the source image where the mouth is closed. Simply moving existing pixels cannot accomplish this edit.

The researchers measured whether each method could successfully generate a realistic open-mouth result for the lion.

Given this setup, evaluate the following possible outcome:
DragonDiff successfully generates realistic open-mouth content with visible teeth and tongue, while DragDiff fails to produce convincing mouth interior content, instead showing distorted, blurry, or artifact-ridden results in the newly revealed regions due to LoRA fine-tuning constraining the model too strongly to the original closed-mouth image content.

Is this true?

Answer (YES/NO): NO